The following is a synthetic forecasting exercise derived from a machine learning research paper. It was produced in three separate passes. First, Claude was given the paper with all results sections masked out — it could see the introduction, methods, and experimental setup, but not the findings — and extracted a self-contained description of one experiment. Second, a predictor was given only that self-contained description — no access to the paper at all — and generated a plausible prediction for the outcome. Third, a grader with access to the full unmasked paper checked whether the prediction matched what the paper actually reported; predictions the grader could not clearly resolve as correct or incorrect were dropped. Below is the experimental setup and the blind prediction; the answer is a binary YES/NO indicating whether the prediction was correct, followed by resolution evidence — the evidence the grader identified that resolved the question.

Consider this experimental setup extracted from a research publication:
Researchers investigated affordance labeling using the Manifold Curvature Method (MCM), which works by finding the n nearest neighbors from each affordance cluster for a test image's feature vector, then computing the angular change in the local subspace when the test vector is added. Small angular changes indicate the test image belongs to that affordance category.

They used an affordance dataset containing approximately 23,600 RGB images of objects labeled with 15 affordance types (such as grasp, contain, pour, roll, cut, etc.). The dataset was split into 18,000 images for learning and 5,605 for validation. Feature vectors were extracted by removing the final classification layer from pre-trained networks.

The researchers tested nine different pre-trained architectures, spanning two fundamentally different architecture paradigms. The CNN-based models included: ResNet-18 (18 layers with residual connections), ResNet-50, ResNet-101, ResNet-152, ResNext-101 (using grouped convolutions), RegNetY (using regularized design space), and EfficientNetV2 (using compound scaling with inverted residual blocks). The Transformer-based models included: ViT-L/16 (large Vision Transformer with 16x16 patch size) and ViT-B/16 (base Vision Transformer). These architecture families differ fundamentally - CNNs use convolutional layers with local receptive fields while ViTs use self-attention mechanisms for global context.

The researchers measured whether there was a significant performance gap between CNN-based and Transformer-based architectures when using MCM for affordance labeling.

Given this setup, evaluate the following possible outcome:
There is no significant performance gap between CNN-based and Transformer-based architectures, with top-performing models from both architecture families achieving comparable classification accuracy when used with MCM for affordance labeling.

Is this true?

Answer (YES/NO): NO